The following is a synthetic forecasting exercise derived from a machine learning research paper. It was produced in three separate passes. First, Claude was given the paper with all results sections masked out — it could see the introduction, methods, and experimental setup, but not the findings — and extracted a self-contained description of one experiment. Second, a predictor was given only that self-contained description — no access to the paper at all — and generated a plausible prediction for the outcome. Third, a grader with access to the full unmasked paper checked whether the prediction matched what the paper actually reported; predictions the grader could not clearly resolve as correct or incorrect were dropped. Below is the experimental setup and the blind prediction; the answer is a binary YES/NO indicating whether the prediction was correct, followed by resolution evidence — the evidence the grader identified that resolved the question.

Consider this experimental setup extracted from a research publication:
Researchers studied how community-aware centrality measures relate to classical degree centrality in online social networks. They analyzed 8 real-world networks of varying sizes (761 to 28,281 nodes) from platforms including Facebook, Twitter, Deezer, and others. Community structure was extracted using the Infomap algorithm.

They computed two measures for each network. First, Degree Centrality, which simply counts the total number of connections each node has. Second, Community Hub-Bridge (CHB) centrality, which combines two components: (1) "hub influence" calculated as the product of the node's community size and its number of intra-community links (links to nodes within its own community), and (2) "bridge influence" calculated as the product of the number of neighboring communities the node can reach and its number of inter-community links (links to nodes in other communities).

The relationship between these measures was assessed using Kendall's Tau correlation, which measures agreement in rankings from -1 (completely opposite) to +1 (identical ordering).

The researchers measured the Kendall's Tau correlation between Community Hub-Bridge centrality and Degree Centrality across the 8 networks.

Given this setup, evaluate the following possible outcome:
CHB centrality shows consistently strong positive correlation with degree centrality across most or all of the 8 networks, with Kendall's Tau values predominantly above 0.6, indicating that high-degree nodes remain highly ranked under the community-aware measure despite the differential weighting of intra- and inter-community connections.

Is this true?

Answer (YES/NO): NO